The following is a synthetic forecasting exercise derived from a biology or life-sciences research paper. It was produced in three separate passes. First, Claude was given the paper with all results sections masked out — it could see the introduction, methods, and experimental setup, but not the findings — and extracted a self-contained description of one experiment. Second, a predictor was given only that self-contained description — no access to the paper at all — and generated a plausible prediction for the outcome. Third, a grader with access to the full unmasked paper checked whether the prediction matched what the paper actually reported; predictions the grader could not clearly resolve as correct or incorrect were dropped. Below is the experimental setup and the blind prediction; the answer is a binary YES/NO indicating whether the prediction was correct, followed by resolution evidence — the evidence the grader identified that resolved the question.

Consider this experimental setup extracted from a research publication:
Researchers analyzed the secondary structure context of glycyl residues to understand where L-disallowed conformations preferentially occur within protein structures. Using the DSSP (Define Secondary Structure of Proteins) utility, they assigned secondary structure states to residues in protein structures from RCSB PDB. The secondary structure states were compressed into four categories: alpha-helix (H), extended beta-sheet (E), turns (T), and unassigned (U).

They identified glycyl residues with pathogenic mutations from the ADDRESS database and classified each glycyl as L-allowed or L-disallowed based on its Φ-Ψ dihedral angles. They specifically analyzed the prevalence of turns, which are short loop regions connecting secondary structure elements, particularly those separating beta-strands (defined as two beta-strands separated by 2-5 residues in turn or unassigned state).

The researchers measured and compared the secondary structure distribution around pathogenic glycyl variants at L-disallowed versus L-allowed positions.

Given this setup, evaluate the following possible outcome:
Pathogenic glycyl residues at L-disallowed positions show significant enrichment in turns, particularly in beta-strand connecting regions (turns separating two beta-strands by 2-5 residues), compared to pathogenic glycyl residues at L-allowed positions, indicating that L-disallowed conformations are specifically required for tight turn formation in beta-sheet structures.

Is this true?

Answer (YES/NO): NO